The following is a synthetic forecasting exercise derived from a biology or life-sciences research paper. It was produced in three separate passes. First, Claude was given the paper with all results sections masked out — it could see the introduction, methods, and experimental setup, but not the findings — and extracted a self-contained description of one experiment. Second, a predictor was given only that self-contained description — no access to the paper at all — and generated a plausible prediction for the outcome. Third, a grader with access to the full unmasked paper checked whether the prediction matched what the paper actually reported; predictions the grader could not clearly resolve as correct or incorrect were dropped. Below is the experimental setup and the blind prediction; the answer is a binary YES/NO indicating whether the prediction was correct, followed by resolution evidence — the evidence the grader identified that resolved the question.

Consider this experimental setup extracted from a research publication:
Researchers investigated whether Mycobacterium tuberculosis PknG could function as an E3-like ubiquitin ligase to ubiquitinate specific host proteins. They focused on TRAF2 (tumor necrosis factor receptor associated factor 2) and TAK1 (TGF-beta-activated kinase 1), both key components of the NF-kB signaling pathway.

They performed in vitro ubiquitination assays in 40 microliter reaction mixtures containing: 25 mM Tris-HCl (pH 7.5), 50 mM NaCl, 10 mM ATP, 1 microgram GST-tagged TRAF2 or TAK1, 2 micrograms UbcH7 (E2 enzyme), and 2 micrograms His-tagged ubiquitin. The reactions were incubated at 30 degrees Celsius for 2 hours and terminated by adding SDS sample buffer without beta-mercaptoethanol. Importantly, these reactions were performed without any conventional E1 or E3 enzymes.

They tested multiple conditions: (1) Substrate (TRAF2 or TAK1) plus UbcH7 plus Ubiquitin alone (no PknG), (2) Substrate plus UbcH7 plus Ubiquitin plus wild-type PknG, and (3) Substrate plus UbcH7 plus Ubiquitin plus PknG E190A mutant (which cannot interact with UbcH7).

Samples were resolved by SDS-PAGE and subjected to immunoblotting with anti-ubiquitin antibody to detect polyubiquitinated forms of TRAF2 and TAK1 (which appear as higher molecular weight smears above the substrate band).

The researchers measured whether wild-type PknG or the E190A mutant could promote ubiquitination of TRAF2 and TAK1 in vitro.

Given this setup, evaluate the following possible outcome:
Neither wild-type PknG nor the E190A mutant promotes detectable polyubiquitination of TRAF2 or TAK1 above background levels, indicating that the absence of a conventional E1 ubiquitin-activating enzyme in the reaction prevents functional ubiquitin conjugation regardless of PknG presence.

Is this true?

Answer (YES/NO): NO